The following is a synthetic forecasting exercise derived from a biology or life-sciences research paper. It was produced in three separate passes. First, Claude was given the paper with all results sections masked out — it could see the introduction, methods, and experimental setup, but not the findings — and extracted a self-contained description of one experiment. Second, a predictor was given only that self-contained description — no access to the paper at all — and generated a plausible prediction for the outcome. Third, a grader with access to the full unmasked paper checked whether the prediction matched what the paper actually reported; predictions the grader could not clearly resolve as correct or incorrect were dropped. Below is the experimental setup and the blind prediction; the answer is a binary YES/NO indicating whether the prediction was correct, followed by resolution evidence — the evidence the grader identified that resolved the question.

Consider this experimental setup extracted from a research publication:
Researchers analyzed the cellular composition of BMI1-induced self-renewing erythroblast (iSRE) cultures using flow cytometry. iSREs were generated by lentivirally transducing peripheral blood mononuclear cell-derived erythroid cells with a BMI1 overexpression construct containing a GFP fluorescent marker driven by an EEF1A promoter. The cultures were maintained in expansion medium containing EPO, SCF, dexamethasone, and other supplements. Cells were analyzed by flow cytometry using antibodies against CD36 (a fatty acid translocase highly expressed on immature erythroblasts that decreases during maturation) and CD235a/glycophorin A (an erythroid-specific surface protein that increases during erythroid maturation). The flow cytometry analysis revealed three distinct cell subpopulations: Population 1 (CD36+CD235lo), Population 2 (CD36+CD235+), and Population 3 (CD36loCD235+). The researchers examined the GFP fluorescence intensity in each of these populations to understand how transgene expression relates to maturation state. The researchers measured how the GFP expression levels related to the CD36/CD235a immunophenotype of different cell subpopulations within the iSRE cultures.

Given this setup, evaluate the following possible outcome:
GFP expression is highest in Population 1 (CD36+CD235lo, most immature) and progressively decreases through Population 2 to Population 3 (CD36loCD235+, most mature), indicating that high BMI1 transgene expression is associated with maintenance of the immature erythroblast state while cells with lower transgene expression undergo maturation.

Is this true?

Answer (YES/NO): YES